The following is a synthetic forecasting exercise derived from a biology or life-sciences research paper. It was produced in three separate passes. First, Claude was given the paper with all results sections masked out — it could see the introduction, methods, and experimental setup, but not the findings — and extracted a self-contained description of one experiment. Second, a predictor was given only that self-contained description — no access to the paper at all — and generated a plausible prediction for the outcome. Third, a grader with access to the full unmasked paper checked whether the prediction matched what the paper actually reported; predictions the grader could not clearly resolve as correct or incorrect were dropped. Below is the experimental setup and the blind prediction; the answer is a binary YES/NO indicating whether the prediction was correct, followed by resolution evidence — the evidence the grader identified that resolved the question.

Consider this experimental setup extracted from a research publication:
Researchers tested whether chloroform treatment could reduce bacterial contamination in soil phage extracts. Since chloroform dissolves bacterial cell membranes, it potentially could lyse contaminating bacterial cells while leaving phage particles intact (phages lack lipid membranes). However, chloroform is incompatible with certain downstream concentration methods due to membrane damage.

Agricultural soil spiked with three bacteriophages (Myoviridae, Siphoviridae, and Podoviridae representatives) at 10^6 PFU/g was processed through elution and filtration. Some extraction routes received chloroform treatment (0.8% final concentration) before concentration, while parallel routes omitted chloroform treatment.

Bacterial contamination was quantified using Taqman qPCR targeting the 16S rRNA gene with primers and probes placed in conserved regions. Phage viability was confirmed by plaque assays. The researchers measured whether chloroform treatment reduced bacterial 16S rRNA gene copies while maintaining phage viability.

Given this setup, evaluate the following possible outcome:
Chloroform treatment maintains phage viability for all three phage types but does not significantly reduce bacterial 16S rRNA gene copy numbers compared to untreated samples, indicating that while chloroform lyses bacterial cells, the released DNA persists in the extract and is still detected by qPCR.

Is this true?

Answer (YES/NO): NO